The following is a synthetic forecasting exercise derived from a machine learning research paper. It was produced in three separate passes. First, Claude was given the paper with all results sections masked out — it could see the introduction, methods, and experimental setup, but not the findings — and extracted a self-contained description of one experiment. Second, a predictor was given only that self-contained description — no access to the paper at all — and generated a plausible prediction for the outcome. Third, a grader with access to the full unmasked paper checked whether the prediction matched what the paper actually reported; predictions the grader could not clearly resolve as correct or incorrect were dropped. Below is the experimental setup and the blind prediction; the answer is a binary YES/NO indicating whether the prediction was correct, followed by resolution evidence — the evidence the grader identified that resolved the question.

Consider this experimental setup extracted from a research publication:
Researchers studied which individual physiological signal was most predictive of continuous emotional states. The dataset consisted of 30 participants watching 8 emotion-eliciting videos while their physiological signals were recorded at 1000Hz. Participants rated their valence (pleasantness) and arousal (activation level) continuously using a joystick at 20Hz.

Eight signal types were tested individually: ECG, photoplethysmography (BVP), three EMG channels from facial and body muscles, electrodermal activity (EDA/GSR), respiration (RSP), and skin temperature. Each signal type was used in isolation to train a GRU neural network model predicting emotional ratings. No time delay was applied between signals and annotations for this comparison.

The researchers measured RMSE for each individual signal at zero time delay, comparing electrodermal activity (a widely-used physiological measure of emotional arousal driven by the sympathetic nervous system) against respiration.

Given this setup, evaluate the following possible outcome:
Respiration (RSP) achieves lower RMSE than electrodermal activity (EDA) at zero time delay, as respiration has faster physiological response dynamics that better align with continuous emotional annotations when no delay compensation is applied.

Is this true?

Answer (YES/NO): YES